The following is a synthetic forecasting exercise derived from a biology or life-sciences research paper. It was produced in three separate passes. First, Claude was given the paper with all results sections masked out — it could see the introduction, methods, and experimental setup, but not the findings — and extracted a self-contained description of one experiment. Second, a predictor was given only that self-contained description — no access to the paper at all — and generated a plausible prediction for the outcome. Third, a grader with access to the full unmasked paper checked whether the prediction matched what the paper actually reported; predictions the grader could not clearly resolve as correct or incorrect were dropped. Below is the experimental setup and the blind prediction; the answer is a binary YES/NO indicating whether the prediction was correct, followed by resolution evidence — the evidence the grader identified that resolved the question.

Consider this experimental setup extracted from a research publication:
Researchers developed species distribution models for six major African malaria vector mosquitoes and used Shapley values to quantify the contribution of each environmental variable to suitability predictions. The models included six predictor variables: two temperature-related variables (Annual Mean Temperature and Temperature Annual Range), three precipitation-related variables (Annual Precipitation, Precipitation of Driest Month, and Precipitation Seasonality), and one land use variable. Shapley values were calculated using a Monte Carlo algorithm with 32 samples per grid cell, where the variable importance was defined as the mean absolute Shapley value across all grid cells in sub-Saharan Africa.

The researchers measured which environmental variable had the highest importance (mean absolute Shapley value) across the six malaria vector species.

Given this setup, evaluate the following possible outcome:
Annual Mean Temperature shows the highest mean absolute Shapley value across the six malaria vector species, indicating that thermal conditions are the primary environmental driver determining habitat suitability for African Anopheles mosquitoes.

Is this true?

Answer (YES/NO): NO